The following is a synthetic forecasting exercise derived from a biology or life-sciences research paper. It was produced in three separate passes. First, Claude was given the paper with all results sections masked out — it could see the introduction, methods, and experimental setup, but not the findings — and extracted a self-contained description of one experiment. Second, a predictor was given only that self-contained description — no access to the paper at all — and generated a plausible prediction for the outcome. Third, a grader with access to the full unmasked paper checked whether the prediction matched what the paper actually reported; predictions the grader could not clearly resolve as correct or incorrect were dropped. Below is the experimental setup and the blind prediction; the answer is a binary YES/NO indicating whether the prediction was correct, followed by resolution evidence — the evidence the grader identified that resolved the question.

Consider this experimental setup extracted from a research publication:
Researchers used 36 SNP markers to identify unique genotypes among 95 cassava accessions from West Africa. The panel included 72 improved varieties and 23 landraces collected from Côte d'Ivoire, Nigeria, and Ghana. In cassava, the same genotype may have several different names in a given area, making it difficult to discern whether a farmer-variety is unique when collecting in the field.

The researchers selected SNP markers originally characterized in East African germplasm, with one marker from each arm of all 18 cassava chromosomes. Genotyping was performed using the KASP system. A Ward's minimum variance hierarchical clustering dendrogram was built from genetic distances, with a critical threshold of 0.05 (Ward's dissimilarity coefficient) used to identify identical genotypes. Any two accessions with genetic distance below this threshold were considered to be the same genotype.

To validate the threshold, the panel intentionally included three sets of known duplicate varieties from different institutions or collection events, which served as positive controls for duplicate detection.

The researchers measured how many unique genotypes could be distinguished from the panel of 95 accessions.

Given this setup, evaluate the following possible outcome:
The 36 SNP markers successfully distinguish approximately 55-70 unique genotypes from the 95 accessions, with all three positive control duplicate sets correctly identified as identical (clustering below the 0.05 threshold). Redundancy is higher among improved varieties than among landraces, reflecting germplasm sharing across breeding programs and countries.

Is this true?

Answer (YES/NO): NO